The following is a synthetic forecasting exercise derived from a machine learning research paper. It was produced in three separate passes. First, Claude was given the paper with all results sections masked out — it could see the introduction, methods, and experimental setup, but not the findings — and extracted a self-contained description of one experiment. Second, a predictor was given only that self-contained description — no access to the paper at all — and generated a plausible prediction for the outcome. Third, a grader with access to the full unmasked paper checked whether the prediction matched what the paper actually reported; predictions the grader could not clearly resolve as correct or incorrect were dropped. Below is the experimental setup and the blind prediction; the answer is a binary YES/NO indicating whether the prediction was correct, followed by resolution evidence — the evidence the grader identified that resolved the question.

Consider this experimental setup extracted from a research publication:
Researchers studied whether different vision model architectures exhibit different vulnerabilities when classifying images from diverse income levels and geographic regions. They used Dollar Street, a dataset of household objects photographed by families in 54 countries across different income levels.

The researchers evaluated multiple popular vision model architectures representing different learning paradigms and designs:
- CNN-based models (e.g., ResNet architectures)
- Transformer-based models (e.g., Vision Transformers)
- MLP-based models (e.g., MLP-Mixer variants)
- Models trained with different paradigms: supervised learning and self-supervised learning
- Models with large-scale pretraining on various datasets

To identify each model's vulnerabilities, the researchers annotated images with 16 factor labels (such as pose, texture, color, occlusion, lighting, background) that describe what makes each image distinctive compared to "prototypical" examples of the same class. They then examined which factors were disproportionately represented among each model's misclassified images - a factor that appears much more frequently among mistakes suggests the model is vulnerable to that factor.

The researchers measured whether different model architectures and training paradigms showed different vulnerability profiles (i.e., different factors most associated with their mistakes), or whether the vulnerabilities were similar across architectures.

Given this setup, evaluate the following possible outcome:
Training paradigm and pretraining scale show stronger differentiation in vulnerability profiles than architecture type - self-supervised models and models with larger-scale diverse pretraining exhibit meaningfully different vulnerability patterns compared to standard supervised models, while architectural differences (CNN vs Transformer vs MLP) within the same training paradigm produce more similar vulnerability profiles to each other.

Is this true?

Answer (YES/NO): NO